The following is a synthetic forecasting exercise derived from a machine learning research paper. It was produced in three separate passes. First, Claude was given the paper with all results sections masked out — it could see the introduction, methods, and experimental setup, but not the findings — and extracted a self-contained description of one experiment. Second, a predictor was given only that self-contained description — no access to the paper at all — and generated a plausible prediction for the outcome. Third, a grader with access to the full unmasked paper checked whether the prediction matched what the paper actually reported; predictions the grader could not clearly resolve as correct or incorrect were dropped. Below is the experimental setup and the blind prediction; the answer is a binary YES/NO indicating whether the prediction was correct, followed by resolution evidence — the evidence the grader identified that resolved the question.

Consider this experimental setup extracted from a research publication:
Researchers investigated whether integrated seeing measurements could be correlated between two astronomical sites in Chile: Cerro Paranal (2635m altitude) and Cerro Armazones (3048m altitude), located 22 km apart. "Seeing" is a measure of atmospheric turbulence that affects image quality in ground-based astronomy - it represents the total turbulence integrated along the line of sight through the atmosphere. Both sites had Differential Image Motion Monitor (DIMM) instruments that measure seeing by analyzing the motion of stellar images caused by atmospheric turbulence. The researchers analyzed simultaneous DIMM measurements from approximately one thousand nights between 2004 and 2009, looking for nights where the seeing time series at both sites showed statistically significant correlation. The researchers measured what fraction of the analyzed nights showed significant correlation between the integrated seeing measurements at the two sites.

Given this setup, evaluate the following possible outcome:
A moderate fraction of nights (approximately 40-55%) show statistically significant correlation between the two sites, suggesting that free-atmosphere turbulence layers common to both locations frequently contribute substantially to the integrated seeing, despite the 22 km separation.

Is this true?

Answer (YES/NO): NO